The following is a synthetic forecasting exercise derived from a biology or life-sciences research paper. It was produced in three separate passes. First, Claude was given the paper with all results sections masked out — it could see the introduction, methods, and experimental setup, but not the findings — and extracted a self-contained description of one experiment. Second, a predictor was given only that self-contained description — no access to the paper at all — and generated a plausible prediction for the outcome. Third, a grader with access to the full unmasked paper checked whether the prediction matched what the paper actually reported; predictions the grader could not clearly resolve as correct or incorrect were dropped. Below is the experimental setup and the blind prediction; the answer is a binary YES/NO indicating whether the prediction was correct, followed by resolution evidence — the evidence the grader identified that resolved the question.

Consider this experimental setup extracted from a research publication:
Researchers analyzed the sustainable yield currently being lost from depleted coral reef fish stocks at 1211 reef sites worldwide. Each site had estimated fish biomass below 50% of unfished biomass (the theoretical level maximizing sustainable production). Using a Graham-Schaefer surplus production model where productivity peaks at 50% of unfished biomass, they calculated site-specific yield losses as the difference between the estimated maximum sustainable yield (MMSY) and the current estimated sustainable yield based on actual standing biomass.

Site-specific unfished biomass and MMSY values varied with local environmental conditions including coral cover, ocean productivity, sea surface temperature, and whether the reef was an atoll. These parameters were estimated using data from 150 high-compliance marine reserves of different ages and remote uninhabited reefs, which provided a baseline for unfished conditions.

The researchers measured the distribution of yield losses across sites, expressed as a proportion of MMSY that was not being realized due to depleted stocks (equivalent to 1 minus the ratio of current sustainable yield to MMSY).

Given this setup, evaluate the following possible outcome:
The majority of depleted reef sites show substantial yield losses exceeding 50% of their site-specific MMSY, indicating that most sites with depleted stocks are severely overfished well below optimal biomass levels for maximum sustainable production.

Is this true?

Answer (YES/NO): NO